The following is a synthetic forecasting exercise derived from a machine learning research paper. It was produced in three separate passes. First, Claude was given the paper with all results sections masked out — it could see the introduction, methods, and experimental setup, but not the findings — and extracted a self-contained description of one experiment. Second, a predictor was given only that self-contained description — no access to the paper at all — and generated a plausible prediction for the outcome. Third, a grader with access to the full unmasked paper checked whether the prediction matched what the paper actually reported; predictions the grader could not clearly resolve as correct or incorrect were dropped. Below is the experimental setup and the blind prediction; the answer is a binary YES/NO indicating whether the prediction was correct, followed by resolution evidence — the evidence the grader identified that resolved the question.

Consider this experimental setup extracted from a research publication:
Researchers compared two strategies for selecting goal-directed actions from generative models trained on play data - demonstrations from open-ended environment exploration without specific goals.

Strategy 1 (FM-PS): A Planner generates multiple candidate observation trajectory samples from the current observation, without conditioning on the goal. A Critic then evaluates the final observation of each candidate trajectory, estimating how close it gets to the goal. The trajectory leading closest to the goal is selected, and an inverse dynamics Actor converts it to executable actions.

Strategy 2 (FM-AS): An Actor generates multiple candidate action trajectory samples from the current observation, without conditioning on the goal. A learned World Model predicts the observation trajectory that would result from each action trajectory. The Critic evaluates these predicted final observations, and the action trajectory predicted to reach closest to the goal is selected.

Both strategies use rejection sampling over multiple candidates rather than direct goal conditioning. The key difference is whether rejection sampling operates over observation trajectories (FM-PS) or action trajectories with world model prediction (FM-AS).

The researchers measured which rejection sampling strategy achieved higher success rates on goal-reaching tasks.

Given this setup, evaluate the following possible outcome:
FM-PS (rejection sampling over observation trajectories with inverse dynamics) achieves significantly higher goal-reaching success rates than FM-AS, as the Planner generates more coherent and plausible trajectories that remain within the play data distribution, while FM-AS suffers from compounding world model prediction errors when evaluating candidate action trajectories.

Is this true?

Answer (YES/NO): NO